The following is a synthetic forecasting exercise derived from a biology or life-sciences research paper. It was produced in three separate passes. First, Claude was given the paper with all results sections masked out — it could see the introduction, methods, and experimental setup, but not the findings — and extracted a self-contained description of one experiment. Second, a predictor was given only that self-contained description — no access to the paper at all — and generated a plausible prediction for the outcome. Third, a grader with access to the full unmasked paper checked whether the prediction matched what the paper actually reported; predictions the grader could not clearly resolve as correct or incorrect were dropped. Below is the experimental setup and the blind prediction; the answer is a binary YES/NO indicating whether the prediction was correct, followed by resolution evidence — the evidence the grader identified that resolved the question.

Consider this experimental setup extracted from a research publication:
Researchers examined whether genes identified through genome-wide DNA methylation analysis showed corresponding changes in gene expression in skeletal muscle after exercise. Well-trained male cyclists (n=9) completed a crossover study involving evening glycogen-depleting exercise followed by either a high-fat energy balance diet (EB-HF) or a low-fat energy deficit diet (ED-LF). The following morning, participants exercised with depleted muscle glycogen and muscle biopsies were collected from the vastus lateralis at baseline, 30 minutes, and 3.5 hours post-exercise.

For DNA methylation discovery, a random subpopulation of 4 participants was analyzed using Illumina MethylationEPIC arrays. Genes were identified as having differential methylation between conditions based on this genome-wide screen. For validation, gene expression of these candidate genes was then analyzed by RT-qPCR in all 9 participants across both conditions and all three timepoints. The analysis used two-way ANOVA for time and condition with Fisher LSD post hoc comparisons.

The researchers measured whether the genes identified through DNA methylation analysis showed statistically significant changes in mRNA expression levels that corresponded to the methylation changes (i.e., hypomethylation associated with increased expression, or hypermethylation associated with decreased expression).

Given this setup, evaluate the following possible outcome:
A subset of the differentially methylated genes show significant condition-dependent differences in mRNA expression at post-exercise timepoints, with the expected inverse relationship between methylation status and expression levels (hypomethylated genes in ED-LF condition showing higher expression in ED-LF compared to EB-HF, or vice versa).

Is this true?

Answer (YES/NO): YES